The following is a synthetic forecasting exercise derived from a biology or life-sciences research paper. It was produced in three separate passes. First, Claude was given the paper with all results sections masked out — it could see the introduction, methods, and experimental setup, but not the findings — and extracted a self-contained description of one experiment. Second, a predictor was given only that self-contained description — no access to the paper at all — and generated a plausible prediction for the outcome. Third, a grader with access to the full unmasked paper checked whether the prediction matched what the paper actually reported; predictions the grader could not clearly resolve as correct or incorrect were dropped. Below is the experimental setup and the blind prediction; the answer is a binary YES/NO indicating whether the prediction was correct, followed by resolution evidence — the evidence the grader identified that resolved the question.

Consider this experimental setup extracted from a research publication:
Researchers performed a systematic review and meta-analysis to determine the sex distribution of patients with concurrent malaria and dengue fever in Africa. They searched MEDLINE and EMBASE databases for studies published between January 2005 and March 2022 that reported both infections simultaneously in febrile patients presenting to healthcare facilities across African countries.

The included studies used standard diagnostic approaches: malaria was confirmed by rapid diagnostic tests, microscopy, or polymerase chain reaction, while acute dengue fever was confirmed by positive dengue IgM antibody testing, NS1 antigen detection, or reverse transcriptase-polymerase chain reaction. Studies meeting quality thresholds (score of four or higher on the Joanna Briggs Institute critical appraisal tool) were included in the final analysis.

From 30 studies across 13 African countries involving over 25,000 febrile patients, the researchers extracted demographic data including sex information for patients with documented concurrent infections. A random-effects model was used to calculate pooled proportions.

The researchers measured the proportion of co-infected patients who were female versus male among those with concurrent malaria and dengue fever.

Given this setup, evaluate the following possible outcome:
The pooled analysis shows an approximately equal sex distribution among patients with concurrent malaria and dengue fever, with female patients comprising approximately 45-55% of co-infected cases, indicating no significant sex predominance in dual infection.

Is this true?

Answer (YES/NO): YES